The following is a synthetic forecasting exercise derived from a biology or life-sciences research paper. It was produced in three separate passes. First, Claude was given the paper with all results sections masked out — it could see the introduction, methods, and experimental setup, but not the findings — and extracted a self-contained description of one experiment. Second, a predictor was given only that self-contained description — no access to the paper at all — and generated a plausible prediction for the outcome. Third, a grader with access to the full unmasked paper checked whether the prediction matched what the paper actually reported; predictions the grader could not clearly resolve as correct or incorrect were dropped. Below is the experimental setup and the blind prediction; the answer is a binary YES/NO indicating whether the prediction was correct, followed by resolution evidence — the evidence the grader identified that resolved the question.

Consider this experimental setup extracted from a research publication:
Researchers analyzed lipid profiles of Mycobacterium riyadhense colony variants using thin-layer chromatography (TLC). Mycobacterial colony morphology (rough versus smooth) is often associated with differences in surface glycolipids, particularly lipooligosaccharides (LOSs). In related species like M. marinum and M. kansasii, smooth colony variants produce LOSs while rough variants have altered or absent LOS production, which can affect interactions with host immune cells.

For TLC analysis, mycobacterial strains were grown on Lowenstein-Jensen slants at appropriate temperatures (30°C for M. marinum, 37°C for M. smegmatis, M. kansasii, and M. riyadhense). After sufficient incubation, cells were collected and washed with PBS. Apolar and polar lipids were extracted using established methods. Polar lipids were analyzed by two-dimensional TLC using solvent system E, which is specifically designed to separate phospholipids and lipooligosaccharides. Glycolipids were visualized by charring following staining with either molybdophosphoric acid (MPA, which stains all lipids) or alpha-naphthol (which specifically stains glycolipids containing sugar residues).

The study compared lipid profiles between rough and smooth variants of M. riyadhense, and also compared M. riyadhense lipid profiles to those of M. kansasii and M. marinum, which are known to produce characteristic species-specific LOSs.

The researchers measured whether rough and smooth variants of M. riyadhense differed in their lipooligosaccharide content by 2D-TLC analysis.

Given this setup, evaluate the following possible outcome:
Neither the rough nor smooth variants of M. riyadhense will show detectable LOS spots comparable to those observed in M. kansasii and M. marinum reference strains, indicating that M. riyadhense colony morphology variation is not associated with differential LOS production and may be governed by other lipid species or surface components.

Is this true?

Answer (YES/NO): NO